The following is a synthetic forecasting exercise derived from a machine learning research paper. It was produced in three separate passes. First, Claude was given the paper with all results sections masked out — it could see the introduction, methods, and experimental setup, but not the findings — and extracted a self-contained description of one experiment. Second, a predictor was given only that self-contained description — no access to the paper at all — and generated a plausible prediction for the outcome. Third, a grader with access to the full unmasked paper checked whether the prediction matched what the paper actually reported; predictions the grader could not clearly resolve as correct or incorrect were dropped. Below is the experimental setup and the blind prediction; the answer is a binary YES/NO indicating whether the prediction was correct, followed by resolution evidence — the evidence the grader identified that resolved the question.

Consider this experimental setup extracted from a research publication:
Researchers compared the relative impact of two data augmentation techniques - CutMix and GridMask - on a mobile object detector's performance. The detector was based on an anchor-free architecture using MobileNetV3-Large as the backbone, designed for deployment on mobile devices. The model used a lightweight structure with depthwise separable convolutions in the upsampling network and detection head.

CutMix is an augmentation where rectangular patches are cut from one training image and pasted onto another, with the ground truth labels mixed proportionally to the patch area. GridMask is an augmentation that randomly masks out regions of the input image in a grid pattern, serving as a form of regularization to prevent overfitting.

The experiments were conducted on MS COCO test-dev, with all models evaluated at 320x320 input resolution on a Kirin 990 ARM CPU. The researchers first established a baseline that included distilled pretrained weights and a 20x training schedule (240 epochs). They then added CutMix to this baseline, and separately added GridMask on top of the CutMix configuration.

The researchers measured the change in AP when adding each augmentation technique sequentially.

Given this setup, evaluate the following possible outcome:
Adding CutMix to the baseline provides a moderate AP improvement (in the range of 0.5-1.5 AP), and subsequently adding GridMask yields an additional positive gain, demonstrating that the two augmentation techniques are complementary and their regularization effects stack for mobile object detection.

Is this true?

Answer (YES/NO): NO